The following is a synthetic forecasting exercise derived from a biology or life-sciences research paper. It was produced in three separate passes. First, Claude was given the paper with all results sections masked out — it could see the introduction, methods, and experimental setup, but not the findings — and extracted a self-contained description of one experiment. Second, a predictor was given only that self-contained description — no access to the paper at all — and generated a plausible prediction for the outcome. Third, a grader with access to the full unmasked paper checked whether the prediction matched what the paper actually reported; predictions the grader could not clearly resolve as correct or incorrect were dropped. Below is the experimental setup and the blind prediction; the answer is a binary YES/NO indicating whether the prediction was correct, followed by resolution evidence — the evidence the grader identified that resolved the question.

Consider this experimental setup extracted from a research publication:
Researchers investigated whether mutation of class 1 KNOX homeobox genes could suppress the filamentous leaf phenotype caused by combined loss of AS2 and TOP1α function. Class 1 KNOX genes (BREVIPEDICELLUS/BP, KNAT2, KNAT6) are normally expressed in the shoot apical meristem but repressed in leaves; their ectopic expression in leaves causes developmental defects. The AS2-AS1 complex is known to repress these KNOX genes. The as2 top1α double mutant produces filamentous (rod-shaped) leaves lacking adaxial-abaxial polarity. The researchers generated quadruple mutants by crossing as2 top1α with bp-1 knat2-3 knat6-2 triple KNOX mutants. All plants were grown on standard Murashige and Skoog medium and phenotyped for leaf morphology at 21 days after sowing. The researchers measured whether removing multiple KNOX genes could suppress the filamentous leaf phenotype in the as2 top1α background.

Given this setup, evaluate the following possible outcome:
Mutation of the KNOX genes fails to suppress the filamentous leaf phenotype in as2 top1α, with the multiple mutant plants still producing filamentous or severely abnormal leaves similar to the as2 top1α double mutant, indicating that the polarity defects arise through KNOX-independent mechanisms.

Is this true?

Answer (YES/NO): YES